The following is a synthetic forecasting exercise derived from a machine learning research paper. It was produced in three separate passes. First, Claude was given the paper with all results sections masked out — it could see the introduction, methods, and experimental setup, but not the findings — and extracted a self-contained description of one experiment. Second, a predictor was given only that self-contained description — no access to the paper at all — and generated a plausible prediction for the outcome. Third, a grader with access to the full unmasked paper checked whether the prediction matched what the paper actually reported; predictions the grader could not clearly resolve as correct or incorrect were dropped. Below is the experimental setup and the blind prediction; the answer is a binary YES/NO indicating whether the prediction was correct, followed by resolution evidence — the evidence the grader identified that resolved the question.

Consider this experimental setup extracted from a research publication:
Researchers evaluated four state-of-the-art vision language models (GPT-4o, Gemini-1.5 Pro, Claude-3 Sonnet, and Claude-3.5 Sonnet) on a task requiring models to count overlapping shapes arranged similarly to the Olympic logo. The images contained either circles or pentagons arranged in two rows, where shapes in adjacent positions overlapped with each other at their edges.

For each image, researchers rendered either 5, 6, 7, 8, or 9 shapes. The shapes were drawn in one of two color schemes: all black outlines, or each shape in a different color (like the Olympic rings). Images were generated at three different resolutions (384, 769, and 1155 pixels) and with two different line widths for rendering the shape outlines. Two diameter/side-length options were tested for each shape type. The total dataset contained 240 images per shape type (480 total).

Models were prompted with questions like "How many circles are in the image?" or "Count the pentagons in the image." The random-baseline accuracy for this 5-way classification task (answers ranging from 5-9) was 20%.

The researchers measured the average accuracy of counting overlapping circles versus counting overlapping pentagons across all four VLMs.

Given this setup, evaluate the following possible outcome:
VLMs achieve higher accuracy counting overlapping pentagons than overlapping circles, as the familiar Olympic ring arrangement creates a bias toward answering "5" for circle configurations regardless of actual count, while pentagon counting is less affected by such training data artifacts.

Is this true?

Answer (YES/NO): NO